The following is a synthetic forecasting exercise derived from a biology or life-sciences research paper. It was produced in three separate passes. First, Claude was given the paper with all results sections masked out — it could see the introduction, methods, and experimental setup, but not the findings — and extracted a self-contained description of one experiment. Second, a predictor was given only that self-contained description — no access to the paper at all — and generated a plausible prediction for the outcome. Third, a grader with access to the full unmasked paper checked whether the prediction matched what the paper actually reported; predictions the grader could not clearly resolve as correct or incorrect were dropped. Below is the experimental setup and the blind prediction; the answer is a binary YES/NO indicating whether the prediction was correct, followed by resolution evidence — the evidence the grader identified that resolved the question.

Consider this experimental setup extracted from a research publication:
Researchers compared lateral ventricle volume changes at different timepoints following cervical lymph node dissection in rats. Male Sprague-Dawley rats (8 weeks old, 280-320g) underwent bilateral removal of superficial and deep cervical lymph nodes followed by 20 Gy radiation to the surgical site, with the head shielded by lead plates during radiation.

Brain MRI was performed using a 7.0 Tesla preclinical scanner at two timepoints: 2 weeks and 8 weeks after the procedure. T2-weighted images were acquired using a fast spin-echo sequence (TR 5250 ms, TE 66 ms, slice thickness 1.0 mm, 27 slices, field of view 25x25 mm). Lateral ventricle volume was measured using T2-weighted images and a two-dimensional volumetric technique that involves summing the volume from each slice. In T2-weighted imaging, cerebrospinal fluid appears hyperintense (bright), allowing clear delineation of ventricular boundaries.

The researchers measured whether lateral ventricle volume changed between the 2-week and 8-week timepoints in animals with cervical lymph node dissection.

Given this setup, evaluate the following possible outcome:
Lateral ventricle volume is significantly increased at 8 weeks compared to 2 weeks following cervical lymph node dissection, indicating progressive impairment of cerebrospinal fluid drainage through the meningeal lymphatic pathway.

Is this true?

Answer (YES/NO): NO